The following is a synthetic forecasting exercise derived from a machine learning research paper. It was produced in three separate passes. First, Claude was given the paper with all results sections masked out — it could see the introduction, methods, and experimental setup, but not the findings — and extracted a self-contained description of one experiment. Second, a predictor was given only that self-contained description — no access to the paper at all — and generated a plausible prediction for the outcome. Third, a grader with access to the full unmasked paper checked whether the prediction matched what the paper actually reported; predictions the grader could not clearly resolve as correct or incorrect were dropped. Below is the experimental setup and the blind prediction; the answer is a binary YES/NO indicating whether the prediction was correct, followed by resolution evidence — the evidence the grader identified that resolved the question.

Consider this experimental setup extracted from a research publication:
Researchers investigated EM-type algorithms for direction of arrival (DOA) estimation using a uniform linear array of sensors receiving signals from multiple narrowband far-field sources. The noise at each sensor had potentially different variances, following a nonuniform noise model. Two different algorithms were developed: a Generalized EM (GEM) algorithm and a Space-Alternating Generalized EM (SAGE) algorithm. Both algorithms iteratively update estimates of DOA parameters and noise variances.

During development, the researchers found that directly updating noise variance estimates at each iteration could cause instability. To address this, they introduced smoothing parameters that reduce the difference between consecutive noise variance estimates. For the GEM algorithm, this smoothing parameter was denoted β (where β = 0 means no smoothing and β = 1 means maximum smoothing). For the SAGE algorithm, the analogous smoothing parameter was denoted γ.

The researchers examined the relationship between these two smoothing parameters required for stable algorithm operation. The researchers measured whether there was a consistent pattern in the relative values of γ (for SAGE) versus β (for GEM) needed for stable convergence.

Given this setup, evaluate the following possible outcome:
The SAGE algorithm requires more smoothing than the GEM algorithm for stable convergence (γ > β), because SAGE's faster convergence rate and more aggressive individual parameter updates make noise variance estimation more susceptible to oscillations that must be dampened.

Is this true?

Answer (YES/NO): YES